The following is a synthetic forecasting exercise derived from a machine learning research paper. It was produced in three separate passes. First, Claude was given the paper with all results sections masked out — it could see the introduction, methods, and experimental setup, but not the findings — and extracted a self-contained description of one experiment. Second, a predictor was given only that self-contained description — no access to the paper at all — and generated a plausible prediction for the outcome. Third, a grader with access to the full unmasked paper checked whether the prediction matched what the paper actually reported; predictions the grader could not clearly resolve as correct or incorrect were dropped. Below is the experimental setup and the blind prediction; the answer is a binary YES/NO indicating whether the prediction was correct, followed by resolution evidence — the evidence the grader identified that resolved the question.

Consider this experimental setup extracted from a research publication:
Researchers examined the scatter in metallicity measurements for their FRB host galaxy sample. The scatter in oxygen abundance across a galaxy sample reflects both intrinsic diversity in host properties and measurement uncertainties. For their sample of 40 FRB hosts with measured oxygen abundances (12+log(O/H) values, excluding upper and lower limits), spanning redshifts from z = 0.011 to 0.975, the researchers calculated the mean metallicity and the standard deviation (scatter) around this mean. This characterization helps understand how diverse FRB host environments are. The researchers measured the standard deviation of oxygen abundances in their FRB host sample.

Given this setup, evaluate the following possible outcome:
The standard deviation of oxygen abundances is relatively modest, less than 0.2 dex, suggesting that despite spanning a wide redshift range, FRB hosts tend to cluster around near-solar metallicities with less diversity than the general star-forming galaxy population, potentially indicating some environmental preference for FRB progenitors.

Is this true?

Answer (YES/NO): NO